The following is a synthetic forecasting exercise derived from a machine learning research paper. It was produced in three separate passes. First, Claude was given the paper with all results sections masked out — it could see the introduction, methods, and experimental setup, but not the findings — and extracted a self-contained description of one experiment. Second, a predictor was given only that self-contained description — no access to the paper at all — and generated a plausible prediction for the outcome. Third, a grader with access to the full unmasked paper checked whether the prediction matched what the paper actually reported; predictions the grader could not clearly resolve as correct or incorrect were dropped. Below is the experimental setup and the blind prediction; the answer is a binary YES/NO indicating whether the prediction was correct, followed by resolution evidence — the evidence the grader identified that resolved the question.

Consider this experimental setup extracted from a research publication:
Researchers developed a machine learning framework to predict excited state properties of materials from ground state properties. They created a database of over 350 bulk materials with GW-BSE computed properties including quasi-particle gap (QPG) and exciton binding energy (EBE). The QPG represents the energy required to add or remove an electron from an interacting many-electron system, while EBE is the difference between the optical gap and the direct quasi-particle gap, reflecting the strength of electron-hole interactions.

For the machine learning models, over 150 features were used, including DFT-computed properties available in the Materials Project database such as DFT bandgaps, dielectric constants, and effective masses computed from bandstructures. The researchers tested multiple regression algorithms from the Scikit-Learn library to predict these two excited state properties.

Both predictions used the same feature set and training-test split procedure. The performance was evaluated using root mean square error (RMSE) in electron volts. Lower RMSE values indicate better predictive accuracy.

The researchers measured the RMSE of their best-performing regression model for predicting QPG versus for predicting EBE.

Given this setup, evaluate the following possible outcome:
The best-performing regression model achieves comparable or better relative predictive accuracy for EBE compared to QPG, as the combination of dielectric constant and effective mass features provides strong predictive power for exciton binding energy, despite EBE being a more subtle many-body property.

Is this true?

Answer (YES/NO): YES